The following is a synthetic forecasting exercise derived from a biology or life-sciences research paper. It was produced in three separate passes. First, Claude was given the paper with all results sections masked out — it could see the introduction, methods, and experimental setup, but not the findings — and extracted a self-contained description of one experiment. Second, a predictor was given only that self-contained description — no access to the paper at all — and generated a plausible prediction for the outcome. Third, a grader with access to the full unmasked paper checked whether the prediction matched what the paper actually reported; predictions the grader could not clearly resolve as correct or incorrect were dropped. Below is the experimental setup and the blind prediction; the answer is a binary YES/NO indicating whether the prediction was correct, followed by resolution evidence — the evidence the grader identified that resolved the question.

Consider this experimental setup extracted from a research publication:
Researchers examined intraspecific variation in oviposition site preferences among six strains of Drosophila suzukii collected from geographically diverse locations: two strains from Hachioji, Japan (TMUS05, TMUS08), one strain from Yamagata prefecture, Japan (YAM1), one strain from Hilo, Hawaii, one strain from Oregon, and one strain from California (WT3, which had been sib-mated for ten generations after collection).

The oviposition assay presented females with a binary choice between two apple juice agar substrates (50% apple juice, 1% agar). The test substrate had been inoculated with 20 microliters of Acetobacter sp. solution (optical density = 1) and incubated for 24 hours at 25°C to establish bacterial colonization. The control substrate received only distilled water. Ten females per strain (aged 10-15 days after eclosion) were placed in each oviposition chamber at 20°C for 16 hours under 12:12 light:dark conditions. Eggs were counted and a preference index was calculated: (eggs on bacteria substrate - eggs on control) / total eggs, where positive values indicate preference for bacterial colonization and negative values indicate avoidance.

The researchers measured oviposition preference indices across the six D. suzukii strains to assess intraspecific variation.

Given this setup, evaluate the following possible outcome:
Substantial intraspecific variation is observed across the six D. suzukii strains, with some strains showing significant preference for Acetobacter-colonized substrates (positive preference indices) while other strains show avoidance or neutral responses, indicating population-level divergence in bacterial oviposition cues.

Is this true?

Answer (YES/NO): NO